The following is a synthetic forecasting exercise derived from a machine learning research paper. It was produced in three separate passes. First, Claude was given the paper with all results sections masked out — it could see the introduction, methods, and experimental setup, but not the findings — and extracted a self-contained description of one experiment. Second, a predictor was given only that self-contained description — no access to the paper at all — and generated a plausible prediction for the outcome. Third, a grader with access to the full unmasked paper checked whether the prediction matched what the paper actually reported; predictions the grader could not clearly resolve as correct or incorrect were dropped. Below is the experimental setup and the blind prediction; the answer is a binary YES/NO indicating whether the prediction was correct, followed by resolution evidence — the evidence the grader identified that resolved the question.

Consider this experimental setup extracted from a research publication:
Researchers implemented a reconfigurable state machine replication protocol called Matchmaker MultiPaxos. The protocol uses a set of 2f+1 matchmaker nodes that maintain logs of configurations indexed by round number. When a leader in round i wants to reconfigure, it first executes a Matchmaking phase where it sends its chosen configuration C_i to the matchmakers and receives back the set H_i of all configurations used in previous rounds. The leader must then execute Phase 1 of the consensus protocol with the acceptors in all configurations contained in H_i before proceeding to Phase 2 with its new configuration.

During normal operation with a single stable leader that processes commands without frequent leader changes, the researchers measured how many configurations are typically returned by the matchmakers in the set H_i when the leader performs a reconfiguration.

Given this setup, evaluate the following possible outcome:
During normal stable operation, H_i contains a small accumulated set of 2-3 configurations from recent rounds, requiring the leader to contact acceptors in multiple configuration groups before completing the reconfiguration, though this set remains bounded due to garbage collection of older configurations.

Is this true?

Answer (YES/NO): NO